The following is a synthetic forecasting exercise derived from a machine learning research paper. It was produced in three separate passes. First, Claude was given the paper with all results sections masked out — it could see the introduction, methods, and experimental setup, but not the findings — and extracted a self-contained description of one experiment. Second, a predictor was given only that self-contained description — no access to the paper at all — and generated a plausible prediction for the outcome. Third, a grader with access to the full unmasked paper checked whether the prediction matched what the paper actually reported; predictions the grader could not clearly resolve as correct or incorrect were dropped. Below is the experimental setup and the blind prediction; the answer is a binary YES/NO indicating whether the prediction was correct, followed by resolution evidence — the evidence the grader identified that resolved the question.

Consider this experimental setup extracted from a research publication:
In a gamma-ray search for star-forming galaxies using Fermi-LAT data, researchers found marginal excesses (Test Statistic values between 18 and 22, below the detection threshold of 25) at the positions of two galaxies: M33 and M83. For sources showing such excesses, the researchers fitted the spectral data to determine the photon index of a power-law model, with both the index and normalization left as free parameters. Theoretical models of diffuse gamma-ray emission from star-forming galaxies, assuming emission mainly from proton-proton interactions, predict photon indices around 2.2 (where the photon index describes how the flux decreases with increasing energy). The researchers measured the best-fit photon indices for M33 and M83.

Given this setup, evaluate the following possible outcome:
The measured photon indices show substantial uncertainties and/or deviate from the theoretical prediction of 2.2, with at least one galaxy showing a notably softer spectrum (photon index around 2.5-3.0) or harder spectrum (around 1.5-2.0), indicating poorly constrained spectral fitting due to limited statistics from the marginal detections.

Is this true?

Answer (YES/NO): NO